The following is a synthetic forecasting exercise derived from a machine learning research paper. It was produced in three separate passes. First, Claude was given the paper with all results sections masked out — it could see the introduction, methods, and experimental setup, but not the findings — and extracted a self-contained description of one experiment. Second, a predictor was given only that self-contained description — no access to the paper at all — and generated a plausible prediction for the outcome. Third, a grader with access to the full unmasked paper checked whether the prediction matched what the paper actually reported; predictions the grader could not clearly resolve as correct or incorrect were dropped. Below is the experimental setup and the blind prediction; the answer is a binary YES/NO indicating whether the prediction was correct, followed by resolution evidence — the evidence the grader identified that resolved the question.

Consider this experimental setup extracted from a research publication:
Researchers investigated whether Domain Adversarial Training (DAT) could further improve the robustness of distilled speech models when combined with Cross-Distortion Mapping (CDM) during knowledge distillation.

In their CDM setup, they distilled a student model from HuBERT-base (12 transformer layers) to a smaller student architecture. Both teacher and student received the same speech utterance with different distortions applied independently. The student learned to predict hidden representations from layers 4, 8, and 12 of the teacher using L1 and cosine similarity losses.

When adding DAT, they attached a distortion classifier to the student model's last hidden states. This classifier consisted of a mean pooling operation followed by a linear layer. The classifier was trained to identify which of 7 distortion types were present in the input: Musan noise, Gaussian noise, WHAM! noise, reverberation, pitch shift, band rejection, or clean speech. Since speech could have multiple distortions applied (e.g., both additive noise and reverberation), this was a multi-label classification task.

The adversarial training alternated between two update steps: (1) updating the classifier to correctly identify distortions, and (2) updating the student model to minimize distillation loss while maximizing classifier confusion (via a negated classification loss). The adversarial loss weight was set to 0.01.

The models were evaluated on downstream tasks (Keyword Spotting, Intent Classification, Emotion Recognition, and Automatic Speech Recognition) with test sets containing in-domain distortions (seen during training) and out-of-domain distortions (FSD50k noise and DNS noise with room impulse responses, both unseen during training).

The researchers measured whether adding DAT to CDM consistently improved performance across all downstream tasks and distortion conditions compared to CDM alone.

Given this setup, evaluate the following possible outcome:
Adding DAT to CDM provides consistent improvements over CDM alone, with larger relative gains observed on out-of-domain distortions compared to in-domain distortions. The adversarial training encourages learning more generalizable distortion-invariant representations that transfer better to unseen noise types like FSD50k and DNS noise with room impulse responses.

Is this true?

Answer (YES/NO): NO